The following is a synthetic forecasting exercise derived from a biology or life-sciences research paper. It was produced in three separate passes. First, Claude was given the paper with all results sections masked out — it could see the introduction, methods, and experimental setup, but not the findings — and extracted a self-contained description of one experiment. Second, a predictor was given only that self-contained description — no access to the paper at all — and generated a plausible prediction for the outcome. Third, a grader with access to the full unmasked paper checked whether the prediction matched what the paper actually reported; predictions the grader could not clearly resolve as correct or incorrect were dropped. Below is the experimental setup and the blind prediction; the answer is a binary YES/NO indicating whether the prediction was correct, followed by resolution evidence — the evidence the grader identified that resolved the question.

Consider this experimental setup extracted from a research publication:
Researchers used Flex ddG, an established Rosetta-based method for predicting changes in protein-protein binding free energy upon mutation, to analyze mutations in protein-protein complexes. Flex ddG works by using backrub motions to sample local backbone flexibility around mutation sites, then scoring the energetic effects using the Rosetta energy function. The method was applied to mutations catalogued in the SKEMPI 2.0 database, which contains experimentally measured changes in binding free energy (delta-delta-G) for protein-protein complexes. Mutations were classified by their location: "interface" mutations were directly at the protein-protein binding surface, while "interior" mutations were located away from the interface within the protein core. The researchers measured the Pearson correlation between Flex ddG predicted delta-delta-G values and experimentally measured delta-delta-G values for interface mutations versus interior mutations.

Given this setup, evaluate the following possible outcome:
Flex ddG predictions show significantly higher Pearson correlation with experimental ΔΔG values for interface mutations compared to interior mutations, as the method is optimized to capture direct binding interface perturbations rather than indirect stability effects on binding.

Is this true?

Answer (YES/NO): YES